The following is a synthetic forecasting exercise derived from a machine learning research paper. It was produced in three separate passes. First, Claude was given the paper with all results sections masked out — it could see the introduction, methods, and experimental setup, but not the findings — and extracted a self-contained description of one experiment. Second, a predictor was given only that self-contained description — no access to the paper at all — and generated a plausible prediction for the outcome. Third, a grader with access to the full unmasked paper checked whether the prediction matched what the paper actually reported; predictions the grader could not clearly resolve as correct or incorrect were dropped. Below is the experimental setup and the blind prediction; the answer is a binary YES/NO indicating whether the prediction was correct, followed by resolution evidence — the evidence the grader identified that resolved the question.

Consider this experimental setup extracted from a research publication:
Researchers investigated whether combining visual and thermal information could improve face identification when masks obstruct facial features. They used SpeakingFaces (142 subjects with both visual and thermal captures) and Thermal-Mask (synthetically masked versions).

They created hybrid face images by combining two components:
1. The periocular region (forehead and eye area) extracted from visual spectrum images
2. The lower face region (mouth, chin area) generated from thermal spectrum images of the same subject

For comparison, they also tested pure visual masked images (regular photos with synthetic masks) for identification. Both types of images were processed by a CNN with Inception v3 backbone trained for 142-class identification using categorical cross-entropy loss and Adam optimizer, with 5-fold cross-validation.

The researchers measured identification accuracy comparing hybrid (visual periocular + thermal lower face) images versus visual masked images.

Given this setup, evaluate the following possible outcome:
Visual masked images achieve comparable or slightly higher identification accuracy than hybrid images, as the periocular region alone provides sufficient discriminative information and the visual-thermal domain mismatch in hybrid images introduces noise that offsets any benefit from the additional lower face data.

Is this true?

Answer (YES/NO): NO